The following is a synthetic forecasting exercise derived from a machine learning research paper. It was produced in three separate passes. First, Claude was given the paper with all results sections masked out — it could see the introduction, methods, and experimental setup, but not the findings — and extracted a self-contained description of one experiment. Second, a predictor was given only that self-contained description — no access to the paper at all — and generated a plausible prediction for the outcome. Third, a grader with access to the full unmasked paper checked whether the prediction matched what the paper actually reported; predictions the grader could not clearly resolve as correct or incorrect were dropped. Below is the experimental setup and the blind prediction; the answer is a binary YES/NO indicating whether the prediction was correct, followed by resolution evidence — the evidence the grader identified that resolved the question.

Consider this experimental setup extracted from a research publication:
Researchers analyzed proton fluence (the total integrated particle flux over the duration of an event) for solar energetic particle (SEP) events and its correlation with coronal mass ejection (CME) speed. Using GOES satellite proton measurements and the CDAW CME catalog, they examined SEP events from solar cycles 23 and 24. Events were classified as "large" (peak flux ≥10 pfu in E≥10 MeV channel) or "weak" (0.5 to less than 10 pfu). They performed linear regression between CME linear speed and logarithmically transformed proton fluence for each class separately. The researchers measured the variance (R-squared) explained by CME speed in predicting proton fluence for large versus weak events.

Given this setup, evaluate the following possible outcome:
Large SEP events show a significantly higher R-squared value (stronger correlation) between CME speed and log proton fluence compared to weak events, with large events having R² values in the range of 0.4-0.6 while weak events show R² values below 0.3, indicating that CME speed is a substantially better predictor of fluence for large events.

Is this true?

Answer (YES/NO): NO